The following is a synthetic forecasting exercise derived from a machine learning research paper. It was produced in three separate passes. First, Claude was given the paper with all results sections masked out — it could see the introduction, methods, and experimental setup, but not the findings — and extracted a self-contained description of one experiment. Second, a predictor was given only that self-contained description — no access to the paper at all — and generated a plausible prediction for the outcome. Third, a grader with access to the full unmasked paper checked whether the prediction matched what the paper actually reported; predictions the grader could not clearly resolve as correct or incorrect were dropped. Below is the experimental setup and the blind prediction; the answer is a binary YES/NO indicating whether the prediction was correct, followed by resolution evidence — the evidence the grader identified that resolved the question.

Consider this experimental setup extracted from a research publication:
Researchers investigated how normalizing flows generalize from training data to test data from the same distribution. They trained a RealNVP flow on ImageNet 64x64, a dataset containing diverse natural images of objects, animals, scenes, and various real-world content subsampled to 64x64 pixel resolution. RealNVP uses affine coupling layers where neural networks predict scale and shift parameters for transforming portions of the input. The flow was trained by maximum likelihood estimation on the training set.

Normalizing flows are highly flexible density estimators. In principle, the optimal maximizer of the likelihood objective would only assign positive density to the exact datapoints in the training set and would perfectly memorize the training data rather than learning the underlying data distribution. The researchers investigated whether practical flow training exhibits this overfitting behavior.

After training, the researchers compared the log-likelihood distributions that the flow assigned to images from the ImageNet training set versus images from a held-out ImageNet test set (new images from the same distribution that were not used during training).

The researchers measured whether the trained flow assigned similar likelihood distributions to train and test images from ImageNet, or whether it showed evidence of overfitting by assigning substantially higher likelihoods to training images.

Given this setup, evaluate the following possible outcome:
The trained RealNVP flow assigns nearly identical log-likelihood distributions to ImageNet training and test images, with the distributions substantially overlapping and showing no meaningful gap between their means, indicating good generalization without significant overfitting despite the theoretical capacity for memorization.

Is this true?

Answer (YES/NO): YES